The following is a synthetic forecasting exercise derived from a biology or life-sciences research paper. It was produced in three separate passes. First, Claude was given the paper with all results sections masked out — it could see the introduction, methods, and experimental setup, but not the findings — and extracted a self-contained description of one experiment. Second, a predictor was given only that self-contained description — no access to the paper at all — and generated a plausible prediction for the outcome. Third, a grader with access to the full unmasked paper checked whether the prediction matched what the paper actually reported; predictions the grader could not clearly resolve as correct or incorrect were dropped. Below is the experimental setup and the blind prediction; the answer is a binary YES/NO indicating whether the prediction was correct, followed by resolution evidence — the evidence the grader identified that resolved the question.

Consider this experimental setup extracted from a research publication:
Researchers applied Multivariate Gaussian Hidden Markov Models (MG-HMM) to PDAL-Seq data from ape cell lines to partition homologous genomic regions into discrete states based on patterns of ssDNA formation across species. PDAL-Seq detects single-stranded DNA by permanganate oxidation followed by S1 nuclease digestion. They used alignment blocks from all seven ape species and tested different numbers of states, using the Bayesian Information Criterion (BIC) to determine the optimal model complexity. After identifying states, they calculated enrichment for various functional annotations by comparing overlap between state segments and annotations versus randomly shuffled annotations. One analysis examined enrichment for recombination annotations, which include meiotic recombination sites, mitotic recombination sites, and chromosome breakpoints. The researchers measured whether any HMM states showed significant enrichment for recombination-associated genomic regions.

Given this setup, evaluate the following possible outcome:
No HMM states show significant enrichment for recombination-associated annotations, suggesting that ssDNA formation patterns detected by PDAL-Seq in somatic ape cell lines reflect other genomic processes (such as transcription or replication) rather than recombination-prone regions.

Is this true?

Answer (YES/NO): NO